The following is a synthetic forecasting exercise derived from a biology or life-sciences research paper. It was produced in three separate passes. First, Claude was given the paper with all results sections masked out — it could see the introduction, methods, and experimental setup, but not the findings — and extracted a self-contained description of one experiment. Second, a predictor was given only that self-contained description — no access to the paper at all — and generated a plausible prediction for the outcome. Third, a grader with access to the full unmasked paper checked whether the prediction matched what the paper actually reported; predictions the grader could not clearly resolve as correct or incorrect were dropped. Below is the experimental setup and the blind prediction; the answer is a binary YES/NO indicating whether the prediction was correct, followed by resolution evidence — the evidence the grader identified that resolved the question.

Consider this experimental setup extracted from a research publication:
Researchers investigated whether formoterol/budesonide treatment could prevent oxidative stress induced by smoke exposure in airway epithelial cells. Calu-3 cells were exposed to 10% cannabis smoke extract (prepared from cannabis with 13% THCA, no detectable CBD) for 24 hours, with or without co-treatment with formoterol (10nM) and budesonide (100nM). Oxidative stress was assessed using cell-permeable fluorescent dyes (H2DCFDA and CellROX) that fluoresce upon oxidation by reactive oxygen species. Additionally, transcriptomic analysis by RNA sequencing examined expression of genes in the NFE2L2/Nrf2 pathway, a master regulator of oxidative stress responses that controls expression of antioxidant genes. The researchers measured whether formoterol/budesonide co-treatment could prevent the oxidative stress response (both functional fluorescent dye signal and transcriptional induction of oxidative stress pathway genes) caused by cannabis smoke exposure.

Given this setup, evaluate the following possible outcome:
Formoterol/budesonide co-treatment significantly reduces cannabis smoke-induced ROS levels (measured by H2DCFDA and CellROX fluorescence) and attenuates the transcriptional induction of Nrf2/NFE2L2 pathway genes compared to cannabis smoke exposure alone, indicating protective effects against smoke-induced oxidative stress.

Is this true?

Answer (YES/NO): NO